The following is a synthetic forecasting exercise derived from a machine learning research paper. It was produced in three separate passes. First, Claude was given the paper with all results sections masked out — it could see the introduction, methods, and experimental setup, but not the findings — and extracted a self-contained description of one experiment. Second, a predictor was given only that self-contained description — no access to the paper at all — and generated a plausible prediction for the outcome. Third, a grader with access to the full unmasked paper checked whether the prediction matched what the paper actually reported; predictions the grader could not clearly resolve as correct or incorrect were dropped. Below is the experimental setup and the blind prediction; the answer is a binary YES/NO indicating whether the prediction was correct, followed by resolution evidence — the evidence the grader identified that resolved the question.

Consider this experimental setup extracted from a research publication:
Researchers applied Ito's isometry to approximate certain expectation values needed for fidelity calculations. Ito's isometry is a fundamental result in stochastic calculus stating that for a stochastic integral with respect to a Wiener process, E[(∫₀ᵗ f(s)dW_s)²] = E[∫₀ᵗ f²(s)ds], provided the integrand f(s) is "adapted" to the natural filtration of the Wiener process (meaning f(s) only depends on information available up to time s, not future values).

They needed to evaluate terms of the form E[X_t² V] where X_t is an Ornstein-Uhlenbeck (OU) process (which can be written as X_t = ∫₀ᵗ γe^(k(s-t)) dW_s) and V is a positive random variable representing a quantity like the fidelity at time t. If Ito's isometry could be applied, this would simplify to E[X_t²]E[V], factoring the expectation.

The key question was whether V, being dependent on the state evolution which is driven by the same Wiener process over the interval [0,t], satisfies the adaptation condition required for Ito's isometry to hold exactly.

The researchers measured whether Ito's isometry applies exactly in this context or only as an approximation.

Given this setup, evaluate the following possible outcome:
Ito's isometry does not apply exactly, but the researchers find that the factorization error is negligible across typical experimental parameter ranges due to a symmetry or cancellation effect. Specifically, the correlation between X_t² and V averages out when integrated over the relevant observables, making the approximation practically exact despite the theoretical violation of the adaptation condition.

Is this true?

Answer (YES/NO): NO